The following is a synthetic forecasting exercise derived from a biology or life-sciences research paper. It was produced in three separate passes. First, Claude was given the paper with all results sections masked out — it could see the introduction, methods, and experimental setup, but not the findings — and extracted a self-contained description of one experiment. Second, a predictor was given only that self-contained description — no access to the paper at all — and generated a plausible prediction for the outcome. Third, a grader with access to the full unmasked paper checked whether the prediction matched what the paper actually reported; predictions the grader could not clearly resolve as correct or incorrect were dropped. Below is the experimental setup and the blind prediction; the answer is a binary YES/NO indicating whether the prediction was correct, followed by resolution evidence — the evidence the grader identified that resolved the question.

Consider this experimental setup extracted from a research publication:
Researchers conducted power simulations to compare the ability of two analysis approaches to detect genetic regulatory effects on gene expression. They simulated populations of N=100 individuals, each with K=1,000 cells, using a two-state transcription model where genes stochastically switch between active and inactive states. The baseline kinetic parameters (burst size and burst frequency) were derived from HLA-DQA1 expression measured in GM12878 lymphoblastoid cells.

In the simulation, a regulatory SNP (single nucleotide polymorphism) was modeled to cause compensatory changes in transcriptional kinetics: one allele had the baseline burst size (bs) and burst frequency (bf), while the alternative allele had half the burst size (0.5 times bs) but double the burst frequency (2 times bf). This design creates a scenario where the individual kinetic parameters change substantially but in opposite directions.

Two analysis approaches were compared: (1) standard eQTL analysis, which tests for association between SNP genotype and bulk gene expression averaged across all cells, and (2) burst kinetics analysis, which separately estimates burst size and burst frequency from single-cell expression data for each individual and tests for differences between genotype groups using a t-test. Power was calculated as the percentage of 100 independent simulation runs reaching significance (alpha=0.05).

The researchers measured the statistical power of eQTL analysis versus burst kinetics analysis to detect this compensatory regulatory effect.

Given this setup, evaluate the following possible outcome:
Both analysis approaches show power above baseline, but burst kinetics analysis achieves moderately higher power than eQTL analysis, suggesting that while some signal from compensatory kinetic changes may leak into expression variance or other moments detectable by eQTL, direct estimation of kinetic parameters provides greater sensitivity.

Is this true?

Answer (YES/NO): NO